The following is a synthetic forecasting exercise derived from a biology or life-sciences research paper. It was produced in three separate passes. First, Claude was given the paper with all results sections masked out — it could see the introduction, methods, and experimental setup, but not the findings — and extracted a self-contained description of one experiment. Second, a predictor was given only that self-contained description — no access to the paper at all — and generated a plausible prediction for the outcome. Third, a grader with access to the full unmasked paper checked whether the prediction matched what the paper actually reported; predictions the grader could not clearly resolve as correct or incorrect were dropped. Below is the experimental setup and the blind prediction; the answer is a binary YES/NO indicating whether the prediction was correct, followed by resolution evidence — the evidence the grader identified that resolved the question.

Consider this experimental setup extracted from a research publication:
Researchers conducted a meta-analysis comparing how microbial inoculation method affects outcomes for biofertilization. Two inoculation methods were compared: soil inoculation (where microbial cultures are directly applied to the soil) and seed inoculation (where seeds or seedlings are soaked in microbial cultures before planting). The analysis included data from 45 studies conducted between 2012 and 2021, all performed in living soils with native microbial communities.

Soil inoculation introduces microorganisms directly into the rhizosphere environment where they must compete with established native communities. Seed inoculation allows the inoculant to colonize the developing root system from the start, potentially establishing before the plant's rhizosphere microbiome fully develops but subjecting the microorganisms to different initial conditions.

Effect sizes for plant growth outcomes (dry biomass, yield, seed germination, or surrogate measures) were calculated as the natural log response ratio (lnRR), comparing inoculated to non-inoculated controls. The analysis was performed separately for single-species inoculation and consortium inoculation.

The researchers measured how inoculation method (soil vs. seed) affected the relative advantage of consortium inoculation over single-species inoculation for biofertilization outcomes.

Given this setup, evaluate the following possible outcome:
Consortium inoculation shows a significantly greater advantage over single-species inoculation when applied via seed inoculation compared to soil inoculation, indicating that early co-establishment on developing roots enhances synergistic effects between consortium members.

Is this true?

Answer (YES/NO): NO